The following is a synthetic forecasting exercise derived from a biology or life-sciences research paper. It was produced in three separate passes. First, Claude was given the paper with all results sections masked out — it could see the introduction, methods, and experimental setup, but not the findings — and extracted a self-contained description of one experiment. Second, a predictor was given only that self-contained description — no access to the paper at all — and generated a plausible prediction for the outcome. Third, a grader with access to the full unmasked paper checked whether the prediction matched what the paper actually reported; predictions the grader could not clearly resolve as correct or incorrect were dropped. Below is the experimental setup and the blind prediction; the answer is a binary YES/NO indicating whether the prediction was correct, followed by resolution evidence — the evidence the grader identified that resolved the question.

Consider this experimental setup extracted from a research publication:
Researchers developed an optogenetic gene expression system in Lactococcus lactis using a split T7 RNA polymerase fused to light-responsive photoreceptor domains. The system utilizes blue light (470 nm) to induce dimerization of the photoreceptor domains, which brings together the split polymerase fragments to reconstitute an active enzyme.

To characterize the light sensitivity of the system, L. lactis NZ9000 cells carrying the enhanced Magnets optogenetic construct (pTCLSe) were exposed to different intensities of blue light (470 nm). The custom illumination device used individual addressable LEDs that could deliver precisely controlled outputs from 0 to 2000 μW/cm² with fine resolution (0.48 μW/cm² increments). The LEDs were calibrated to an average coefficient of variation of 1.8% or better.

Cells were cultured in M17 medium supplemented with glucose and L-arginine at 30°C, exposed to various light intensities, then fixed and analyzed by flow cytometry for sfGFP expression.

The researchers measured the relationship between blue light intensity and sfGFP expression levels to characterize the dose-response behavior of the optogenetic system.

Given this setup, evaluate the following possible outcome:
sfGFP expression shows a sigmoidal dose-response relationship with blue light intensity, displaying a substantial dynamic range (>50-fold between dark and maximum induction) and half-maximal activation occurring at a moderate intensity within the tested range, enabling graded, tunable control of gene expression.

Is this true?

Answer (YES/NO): NO